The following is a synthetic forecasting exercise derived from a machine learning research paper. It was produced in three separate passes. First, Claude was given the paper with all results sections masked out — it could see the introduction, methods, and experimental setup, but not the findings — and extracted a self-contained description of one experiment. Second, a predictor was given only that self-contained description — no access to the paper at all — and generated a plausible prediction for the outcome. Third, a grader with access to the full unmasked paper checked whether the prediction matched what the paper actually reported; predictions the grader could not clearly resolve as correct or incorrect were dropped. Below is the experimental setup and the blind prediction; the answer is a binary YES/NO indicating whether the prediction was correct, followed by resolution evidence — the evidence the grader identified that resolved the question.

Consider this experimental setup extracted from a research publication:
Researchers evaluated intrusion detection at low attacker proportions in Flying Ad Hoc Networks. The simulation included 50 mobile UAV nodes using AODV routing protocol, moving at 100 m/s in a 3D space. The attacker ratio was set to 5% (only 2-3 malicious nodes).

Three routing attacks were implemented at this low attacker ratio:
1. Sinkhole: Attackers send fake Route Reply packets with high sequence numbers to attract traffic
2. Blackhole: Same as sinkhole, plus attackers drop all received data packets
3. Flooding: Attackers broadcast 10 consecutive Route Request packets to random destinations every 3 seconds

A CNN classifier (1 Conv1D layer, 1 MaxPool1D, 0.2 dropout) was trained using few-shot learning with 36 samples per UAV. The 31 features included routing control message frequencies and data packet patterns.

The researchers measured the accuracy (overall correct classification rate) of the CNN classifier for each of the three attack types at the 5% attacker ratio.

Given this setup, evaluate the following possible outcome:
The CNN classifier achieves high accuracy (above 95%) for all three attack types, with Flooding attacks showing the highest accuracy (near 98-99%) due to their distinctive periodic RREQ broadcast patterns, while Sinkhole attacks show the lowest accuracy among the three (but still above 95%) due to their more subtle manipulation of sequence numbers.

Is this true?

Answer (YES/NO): NO